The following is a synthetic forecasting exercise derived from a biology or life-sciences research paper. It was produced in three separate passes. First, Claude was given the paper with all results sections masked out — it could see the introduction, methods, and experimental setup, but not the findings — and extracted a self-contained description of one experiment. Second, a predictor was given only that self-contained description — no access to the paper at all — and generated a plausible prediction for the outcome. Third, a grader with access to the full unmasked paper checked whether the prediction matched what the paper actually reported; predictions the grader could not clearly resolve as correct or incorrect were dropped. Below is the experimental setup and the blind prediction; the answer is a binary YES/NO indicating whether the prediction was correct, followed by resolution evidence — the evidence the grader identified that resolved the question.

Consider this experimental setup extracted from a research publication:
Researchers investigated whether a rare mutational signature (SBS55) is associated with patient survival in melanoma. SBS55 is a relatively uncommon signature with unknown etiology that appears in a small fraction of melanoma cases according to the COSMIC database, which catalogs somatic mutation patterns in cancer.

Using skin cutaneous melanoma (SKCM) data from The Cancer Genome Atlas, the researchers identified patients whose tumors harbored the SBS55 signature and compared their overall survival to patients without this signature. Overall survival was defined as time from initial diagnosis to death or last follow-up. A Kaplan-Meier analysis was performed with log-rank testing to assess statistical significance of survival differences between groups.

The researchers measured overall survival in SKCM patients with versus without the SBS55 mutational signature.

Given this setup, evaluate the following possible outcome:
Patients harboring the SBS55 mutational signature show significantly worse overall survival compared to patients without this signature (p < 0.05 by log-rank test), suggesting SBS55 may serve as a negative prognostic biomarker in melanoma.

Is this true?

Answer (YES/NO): YES